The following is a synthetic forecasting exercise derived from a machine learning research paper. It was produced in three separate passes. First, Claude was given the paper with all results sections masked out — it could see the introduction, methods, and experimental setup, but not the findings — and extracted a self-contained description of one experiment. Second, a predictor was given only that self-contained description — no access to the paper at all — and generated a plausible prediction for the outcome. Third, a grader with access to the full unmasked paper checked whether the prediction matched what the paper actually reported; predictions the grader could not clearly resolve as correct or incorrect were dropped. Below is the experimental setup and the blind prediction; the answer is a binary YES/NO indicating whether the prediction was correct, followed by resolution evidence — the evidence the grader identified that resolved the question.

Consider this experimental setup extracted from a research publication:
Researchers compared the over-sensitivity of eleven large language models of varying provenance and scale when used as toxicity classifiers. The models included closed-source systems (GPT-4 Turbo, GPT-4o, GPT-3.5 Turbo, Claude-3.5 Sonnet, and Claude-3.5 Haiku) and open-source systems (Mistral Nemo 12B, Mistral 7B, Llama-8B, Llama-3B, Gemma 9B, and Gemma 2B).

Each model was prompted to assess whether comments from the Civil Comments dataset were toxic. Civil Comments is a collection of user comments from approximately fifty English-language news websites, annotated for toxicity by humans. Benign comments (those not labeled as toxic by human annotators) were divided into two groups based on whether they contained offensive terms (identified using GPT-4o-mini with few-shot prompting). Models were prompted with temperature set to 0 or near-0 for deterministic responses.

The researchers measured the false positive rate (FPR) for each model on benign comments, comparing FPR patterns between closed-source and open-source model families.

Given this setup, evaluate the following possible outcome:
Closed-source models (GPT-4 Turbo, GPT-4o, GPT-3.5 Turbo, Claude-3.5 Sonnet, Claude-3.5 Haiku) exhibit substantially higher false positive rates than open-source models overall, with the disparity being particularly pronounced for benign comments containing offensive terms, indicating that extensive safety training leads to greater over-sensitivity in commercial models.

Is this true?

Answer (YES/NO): NO